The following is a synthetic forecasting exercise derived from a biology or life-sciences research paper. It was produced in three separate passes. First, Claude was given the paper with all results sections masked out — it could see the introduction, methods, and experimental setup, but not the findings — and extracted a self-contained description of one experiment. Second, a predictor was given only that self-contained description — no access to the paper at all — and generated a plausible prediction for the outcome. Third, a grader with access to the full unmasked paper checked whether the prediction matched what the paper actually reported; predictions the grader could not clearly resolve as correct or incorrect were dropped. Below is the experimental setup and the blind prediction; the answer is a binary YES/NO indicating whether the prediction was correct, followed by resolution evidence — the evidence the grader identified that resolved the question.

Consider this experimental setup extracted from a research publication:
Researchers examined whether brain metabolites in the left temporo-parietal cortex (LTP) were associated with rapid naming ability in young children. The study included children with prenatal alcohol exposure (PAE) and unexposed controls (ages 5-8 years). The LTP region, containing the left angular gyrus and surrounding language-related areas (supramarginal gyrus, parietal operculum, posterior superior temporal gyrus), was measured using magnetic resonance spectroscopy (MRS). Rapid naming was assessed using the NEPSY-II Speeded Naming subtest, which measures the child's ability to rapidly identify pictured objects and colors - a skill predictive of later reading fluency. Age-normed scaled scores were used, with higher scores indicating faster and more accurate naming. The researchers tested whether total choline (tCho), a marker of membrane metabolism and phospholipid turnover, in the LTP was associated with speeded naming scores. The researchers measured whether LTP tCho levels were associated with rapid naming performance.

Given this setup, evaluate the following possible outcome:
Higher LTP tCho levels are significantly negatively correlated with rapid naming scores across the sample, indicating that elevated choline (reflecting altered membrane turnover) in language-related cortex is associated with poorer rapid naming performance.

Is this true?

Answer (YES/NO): NO